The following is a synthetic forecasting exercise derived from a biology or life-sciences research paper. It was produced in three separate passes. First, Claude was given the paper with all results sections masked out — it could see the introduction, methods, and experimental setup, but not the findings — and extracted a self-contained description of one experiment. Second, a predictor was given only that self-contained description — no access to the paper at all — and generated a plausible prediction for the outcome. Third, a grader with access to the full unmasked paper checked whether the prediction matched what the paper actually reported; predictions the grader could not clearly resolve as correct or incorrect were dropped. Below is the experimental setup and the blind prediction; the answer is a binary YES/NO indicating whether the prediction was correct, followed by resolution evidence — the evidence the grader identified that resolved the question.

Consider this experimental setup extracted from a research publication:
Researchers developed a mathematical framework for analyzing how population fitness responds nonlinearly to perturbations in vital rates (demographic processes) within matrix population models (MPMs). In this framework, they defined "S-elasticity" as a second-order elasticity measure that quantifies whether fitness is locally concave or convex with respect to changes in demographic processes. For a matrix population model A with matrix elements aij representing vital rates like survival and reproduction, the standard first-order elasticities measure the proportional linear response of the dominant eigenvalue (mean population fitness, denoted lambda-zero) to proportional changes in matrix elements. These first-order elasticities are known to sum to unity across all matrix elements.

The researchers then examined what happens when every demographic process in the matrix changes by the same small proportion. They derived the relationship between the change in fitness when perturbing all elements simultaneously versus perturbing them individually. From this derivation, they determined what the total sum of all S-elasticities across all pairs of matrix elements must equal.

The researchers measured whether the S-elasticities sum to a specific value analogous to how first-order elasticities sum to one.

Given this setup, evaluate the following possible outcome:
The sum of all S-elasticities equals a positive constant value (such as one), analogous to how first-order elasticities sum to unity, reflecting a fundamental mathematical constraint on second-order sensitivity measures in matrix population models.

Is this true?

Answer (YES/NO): NO